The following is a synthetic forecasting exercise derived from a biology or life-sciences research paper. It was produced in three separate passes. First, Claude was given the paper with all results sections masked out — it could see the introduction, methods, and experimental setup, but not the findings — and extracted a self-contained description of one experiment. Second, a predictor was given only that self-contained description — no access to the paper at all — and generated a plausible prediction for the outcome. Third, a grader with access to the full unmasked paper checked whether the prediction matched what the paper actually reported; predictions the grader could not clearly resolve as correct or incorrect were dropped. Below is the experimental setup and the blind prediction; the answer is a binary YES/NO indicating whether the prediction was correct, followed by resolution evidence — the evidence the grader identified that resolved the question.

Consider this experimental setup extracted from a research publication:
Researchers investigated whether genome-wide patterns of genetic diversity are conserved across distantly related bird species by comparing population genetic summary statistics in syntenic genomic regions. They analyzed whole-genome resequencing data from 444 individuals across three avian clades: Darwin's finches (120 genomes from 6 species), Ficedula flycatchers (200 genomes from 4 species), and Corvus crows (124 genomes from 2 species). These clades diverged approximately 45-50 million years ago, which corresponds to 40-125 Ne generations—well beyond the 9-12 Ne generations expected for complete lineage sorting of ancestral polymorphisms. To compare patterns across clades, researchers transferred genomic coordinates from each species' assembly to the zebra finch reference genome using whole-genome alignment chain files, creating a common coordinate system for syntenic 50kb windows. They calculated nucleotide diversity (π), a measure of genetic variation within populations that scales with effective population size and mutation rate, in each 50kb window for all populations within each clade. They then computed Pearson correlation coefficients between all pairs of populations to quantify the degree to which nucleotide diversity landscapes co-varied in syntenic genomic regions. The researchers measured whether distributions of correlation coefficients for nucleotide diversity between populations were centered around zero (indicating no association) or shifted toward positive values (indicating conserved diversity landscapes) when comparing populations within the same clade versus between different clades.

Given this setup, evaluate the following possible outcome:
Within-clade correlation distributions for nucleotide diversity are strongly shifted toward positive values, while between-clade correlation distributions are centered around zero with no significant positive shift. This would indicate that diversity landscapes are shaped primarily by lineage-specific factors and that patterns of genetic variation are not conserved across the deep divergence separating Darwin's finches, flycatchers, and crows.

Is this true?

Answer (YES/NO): NO